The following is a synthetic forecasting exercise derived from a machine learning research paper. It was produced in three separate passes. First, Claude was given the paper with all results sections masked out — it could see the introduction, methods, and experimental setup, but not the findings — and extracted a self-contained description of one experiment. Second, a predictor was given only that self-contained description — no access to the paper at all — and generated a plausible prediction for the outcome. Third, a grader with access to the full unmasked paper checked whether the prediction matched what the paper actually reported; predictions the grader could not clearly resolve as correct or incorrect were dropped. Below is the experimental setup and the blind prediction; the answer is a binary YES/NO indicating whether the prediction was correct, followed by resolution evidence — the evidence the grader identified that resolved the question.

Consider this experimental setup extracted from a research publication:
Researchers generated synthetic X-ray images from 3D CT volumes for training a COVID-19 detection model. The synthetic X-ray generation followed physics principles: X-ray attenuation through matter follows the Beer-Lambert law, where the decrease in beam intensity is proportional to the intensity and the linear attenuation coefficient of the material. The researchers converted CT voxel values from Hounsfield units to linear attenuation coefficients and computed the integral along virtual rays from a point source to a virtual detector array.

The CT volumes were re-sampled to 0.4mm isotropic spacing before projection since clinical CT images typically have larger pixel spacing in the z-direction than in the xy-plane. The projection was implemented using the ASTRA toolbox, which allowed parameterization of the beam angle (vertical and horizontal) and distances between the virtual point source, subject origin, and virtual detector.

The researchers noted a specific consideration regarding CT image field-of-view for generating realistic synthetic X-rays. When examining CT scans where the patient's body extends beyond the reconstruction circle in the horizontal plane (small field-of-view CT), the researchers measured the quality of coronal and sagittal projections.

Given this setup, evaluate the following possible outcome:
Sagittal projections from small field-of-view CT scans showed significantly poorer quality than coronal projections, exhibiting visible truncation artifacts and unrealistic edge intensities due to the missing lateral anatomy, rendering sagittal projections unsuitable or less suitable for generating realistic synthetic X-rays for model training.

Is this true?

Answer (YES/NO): NO